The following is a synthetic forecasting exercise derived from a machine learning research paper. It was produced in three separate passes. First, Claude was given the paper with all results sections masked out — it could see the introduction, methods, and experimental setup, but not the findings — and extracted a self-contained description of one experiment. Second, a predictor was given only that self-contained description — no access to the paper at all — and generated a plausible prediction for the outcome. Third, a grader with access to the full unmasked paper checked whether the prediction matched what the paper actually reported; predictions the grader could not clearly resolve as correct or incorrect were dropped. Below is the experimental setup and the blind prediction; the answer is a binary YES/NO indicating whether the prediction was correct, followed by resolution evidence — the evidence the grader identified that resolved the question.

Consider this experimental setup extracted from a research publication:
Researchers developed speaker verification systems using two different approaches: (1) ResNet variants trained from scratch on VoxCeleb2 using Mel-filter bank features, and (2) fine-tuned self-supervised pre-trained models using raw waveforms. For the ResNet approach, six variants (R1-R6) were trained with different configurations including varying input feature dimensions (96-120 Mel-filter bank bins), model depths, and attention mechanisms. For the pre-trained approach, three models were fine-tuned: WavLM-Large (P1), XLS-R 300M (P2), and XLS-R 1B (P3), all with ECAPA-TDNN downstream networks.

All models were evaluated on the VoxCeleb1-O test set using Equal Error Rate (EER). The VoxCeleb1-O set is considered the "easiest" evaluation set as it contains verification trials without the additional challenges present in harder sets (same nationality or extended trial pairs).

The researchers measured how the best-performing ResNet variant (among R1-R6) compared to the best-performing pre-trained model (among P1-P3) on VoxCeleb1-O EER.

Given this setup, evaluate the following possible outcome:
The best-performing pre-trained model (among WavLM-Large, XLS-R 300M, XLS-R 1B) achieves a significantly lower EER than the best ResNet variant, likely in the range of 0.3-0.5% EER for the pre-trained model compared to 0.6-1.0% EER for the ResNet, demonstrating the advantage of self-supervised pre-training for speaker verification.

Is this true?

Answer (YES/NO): NO